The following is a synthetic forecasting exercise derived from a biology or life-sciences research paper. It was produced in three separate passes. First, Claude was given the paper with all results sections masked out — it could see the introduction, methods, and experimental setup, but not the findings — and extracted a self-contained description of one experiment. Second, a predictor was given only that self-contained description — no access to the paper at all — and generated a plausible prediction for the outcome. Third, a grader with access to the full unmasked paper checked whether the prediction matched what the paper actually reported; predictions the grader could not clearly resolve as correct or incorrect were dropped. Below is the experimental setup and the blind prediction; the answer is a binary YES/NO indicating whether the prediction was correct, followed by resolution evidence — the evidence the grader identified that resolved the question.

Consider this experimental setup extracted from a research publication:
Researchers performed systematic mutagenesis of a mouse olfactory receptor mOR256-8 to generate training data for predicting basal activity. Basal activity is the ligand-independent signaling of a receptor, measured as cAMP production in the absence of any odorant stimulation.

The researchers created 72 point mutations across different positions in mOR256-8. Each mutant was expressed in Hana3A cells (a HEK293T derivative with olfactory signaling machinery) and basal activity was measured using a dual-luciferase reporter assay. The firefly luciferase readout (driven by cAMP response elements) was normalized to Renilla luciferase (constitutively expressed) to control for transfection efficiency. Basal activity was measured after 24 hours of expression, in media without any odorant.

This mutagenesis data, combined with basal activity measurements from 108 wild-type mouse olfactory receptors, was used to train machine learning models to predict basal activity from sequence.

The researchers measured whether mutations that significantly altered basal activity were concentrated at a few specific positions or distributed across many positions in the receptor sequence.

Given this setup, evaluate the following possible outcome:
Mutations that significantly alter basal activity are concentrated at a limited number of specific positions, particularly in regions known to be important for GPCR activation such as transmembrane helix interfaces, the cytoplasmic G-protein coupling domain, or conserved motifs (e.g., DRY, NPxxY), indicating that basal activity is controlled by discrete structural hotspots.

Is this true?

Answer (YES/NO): NO